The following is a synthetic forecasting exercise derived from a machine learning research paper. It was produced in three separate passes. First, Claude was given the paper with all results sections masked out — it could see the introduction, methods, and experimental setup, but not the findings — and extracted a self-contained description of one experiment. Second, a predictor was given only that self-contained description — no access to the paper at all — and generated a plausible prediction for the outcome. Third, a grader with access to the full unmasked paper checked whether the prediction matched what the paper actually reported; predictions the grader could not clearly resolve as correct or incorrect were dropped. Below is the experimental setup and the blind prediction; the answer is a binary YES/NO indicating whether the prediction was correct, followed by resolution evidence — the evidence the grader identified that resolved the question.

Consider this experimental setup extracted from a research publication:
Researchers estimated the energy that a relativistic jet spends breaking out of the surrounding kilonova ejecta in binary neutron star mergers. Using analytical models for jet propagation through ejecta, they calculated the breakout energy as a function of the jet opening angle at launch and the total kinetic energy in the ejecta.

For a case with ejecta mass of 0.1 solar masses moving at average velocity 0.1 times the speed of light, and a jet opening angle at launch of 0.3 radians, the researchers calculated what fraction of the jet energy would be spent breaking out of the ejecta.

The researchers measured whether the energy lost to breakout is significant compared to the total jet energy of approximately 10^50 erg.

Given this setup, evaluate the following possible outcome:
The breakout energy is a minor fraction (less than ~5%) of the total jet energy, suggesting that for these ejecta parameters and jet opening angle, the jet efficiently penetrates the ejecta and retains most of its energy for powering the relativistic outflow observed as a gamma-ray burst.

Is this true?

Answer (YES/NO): YES